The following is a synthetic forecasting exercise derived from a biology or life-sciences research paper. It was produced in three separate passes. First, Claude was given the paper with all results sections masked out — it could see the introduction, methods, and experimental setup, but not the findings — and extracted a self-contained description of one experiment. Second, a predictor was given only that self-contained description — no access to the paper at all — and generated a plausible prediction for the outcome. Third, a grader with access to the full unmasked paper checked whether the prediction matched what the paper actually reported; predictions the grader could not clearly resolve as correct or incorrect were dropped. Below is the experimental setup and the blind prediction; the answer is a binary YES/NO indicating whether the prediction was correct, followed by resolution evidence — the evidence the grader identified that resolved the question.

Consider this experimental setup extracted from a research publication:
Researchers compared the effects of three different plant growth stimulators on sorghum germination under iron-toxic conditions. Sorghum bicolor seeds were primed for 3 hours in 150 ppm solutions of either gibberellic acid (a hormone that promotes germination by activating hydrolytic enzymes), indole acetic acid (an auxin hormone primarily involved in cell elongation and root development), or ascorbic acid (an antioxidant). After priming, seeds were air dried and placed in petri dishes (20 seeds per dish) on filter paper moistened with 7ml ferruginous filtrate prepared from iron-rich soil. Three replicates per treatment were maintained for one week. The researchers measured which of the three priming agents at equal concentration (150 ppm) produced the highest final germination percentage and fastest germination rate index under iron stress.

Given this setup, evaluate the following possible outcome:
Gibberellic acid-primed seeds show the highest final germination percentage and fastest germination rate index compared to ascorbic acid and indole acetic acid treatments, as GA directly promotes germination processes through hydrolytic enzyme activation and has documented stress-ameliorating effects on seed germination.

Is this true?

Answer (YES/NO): NO